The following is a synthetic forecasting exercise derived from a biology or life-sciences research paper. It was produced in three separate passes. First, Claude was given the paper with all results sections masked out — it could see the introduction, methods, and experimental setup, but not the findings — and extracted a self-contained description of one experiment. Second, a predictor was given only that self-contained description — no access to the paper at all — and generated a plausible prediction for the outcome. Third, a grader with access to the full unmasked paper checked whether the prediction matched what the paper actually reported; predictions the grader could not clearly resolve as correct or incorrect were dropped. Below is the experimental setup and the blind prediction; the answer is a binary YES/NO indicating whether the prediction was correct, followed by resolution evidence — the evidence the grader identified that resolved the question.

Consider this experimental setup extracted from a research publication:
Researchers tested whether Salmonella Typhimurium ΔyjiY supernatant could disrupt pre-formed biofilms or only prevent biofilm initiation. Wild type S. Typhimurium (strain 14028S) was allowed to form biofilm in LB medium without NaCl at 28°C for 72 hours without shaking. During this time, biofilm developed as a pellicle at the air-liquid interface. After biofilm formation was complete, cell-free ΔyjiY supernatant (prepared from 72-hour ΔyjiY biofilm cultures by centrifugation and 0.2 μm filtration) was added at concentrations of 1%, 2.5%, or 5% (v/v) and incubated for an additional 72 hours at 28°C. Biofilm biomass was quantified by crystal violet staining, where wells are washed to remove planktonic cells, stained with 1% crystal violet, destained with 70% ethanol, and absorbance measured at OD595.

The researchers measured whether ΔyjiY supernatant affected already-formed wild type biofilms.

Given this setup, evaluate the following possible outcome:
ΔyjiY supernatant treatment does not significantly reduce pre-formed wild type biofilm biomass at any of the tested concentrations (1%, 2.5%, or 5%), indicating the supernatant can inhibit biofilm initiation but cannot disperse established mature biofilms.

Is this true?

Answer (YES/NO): YES